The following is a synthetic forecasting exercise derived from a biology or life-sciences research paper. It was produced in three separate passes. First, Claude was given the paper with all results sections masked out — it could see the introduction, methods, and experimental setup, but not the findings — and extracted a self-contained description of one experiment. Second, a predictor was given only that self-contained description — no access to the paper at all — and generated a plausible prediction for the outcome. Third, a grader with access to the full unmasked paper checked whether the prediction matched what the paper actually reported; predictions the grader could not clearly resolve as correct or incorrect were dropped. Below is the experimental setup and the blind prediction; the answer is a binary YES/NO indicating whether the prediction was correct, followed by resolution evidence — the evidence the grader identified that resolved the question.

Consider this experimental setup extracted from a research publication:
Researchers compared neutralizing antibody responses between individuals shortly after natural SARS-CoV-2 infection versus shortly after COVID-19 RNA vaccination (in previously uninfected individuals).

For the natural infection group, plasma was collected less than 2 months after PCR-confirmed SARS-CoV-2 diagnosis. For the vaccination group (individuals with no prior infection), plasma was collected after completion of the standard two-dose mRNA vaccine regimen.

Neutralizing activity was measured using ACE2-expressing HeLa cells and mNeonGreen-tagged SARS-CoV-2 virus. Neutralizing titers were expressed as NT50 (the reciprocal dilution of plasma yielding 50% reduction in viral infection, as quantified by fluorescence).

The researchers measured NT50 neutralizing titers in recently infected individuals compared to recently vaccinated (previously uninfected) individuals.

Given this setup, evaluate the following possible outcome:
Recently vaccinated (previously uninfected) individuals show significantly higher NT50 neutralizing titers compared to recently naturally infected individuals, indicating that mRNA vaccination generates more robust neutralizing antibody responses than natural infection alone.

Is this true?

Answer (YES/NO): YES